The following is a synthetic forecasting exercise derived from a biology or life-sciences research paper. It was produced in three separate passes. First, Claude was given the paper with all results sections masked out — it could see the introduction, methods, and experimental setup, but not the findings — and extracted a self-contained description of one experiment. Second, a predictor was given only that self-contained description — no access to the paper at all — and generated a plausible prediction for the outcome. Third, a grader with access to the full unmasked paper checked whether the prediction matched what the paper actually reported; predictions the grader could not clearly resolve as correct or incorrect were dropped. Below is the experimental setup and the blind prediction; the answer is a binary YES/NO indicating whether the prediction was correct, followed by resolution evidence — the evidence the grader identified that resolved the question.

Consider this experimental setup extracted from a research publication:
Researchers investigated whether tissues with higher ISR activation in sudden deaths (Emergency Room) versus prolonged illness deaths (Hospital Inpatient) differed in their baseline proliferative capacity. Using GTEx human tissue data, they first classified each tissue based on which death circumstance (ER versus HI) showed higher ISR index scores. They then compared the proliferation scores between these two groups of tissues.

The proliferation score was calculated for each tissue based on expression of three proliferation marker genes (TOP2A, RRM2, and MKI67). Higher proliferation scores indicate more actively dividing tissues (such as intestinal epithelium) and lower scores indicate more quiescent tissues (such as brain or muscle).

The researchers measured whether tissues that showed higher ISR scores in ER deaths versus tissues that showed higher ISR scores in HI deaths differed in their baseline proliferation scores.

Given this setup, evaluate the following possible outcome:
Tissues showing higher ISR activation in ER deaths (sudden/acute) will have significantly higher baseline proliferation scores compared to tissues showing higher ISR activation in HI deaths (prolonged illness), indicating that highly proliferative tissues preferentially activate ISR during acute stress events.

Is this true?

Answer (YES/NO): YES